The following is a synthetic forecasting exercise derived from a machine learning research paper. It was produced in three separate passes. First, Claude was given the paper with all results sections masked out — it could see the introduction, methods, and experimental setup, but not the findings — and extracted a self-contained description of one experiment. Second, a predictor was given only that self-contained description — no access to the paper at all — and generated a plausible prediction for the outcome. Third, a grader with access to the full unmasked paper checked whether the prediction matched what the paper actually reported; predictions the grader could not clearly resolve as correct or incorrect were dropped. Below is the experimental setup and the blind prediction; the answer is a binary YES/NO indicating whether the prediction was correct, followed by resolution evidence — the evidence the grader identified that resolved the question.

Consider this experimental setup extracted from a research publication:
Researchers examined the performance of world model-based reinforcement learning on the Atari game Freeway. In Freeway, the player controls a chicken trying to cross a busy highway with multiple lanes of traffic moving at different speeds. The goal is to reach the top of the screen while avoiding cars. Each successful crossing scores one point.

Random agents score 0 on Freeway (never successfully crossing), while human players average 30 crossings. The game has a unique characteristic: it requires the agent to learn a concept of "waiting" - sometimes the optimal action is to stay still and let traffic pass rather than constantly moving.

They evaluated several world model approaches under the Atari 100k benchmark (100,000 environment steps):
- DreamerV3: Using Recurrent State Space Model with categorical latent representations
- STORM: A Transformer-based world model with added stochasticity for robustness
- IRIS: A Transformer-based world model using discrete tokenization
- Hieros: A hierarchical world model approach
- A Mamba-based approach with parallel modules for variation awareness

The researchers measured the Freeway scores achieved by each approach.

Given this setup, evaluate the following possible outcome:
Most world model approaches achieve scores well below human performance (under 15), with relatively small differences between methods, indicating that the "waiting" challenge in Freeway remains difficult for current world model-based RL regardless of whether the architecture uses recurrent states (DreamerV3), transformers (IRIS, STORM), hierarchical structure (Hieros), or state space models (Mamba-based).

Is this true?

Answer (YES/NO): NO